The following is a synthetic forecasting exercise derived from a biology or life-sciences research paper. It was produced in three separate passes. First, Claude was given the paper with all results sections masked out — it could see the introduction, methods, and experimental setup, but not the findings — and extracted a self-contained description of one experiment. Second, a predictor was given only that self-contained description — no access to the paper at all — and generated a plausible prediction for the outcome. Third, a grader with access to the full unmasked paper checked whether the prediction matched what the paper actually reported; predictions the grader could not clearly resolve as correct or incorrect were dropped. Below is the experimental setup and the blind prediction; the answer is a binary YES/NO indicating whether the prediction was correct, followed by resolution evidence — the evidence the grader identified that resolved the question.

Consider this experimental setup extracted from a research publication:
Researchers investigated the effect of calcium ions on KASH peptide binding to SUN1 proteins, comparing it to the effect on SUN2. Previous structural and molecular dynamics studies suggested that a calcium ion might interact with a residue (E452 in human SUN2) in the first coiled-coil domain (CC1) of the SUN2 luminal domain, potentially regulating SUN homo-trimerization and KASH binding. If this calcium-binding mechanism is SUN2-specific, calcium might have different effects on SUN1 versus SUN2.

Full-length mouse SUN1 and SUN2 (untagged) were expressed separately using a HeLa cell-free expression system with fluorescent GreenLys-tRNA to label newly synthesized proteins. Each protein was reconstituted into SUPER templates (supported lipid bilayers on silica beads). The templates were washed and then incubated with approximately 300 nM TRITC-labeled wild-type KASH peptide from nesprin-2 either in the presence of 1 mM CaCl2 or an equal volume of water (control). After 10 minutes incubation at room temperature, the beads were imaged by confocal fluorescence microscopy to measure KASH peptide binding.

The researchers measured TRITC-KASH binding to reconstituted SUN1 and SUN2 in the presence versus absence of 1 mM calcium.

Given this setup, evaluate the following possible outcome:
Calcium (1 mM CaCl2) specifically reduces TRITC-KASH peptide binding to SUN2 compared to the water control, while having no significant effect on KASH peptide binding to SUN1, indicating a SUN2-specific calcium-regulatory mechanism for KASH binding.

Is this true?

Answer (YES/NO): NO